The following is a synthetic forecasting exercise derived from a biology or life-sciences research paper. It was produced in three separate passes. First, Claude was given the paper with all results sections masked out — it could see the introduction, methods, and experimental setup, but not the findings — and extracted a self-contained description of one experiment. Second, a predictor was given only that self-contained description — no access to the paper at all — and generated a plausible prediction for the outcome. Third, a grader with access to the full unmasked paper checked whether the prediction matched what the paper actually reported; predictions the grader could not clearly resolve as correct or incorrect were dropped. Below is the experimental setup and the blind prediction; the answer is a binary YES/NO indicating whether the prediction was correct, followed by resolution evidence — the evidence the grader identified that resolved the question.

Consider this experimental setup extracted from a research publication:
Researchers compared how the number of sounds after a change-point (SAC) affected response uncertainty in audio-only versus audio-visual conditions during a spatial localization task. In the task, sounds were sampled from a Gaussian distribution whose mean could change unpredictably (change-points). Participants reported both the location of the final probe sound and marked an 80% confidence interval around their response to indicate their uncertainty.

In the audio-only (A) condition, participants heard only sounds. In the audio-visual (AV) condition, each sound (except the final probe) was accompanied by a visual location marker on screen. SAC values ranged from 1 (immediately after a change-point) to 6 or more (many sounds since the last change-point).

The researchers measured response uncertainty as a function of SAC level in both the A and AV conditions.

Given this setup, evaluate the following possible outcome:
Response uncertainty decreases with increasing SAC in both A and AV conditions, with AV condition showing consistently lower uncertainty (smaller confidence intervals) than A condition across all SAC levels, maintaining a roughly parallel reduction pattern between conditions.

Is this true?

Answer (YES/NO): NO